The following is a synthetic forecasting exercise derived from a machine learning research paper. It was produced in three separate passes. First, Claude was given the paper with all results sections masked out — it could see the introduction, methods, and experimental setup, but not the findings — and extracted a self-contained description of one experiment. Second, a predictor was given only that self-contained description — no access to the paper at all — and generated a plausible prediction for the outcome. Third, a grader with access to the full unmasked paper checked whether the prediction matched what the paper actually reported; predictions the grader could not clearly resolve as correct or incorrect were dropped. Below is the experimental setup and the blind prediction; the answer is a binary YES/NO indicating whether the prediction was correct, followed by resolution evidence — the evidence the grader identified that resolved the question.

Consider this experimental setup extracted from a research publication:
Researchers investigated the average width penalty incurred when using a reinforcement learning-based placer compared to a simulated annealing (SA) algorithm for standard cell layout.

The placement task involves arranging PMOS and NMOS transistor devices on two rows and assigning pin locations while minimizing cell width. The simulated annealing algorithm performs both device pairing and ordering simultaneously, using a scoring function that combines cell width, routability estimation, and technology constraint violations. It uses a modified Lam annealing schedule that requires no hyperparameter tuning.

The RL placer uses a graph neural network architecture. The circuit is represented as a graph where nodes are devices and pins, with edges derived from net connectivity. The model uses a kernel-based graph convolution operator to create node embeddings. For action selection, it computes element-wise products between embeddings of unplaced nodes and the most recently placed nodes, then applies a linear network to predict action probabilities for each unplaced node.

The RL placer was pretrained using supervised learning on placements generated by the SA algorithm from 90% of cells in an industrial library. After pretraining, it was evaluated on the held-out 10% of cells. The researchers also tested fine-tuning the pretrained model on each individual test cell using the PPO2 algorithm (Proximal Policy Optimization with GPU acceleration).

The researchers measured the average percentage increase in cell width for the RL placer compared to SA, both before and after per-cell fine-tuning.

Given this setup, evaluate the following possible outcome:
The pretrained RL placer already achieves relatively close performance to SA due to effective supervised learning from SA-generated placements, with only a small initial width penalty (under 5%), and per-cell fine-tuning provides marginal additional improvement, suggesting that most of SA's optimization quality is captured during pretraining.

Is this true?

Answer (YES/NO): NO